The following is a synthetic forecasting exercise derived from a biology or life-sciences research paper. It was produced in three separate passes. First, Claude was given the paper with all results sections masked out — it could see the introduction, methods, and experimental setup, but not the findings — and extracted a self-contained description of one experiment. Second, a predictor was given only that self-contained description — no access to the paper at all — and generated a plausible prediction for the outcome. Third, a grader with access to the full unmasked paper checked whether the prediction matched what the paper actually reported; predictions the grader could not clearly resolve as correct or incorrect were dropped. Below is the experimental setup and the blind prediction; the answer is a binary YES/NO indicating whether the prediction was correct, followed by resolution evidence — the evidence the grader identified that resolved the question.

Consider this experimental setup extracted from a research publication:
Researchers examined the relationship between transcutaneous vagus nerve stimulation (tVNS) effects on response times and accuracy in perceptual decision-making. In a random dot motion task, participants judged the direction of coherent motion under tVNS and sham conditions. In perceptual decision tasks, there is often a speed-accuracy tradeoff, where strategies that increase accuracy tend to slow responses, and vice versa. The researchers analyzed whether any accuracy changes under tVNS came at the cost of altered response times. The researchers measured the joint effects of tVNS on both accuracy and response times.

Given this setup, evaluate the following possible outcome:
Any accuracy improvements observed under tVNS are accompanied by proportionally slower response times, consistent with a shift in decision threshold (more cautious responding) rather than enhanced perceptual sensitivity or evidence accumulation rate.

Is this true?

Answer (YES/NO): NO